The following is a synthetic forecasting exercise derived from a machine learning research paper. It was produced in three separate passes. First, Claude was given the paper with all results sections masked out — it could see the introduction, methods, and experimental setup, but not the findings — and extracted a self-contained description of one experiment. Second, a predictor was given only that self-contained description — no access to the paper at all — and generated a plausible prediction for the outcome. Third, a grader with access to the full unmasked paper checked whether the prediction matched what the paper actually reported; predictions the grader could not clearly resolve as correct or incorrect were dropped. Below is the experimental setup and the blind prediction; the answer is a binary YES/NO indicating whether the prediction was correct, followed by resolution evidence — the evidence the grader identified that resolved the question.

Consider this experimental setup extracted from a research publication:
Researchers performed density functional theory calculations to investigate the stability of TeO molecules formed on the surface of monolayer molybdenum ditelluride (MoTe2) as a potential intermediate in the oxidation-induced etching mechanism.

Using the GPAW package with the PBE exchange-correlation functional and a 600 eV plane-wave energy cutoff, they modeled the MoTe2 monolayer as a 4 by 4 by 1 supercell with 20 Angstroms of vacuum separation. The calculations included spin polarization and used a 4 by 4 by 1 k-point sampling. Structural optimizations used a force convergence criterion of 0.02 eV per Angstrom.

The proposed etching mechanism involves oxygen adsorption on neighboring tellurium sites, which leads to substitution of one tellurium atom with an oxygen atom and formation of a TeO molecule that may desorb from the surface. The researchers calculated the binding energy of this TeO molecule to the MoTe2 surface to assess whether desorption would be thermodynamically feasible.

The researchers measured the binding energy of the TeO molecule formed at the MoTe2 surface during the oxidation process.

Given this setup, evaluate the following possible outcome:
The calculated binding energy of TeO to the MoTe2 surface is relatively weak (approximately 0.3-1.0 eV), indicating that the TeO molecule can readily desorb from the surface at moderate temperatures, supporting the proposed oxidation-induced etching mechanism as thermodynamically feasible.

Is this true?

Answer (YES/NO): NO